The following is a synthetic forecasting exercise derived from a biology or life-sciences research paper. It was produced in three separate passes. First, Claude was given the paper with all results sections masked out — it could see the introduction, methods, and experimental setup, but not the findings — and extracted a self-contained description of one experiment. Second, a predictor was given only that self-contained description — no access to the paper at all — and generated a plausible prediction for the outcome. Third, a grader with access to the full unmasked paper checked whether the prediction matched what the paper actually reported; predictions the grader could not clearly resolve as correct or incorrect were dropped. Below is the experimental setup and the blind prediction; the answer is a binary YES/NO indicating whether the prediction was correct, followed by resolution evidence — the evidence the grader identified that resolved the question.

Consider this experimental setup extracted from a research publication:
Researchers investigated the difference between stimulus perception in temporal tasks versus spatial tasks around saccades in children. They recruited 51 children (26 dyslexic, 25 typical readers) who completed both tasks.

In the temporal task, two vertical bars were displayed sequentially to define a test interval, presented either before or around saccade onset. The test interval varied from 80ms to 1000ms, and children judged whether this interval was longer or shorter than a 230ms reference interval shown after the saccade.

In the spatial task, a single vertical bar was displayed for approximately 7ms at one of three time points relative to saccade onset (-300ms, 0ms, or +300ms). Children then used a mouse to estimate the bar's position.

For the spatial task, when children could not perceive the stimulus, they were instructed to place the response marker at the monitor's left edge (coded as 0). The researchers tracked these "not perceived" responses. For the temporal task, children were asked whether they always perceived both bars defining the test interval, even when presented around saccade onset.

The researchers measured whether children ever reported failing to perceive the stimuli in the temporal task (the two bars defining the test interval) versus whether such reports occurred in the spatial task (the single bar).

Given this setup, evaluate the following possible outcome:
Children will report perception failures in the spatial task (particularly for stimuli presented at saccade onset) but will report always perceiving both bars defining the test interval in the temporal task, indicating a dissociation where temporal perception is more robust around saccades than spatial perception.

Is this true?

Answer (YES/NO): YES